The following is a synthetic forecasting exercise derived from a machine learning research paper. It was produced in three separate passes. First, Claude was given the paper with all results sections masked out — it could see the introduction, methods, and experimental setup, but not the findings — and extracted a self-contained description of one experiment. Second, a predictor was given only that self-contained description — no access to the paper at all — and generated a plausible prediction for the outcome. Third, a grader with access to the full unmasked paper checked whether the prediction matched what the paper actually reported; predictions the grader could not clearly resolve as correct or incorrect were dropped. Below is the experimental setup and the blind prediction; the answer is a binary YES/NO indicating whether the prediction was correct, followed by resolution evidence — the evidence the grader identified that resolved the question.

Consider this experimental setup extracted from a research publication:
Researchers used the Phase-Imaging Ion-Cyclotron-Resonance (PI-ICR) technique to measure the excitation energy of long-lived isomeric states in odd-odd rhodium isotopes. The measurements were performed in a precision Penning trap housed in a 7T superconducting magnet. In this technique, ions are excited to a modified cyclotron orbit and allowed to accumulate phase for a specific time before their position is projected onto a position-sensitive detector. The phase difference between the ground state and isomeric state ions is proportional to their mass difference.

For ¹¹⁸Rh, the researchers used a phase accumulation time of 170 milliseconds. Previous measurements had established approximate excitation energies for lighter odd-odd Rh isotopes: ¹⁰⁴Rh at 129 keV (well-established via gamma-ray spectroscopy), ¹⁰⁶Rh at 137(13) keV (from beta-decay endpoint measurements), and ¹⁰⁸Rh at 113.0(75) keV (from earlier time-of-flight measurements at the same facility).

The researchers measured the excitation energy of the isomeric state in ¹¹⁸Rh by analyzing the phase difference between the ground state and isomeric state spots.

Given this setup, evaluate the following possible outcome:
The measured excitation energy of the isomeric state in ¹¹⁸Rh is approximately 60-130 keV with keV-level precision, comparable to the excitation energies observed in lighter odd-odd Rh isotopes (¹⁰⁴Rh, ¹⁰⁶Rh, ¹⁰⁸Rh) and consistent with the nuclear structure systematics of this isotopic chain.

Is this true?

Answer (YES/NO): NO